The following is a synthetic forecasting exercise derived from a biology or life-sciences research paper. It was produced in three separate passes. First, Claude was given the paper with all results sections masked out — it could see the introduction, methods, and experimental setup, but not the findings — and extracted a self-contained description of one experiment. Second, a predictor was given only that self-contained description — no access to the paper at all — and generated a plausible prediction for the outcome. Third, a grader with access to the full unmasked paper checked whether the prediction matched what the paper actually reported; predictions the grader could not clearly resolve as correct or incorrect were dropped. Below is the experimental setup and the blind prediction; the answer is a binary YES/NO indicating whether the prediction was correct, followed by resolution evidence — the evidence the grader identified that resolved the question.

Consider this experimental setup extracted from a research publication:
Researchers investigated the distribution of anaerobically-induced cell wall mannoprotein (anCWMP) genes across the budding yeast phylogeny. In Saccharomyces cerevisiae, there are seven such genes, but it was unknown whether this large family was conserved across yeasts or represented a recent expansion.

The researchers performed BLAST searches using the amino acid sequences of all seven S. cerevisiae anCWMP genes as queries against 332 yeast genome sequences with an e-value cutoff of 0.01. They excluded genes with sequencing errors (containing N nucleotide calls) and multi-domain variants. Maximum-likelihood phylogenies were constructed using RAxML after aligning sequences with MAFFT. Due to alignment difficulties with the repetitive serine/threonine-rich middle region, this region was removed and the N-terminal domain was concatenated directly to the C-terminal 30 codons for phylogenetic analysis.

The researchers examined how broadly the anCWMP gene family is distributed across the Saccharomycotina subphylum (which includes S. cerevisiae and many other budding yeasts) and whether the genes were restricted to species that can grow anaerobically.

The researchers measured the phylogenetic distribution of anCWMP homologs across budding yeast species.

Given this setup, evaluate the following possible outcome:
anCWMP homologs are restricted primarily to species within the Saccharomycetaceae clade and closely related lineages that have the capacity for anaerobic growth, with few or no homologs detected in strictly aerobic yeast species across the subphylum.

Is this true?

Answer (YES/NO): NO